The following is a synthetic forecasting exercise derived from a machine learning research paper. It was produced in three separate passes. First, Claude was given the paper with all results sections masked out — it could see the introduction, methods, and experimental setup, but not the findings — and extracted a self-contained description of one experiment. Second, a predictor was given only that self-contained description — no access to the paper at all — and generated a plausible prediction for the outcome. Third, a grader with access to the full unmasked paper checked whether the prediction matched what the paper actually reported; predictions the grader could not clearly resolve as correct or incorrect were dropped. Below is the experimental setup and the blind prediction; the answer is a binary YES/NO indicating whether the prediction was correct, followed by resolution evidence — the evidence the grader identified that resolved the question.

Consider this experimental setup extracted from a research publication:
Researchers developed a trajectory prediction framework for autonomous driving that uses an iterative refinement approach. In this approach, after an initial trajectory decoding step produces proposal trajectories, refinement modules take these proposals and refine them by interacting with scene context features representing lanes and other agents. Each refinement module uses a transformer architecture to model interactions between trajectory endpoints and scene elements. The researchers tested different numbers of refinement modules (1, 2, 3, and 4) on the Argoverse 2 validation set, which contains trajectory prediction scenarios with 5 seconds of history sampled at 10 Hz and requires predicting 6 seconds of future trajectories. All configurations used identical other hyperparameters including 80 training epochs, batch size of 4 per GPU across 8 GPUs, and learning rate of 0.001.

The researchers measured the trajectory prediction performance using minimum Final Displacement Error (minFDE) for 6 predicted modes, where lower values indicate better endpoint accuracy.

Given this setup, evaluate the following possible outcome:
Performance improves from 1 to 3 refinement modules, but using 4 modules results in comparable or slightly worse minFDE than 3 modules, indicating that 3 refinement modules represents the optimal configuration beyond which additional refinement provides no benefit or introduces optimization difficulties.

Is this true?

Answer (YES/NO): NO